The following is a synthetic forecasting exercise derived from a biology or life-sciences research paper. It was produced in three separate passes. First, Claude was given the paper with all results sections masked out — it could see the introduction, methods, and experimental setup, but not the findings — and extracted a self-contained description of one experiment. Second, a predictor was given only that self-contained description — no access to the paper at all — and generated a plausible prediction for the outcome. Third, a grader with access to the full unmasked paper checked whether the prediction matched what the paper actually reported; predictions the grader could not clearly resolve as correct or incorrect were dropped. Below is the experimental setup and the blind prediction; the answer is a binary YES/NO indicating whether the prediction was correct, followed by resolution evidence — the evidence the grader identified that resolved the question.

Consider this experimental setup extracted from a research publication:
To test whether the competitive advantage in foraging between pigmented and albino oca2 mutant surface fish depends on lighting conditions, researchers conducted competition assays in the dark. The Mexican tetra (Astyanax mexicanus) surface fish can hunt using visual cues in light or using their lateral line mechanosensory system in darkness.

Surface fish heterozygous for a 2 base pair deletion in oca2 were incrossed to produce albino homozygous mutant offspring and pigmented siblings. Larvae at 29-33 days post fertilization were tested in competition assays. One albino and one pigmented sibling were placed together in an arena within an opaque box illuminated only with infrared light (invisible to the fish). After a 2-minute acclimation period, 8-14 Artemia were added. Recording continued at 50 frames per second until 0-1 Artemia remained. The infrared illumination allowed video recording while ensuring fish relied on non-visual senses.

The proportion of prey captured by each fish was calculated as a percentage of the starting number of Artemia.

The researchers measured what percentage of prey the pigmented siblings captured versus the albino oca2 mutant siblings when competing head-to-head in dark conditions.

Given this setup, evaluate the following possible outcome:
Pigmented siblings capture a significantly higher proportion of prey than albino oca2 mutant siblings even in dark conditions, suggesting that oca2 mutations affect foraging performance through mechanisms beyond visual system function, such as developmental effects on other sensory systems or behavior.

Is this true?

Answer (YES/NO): NO